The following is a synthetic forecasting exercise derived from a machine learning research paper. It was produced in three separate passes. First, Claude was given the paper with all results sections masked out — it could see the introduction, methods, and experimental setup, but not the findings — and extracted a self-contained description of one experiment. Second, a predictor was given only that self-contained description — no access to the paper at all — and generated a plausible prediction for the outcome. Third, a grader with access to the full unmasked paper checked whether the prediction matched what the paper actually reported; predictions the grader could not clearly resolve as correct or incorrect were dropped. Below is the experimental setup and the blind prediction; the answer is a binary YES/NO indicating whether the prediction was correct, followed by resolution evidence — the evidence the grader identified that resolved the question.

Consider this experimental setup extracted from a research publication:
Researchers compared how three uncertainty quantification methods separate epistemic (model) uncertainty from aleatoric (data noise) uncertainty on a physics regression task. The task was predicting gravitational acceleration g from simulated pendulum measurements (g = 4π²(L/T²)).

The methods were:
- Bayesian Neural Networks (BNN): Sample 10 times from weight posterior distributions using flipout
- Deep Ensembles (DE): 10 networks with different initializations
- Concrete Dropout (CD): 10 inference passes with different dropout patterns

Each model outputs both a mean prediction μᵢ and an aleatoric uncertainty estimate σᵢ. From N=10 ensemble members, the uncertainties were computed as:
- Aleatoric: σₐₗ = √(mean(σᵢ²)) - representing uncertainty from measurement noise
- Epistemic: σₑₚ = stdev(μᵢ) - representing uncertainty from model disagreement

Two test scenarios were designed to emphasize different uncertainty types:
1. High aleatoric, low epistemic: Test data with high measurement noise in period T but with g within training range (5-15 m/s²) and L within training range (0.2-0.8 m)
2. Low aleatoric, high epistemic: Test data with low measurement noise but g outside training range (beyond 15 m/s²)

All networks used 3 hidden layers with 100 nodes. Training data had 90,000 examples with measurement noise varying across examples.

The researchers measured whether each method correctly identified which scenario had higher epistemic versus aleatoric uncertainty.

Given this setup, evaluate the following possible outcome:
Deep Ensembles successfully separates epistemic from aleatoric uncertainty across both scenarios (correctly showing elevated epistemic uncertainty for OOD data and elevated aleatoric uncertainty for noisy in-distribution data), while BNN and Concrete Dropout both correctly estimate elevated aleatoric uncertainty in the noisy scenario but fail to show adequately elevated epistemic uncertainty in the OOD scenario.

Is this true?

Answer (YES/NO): NO